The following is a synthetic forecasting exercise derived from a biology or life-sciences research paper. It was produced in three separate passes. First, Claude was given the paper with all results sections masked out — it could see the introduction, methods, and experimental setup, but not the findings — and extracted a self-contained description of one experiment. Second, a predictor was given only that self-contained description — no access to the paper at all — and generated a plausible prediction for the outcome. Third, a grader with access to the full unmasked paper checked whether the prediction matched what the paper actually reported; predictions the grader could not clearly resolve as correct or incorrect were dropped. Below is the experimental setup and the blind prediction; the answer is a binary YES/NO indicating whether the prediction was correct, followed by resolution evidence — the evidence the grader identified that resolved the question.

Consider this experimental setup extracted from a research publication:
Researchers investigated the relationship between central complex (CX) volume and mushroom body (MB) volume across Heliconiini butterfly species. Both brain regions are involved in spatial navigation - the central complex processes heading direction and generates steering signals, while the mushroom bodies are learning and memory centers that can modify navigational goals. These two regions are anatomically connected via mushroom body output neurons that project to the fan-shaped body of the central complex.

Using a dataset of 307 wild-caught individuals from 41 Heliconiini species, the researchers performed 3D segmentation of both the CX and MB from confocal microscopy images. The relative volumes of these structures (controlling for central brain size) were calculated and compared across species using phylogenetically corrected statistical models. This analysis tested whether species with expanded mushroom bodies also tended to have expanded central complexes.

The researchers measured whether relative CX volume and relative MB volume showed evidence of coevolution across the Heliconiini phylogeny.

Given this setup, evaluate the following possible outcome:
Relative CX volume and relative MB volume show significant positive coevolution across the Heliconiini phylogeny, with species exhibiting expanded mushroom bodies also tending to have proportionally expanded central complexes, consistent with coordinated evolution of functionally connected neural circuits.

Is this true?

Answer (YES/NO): NO